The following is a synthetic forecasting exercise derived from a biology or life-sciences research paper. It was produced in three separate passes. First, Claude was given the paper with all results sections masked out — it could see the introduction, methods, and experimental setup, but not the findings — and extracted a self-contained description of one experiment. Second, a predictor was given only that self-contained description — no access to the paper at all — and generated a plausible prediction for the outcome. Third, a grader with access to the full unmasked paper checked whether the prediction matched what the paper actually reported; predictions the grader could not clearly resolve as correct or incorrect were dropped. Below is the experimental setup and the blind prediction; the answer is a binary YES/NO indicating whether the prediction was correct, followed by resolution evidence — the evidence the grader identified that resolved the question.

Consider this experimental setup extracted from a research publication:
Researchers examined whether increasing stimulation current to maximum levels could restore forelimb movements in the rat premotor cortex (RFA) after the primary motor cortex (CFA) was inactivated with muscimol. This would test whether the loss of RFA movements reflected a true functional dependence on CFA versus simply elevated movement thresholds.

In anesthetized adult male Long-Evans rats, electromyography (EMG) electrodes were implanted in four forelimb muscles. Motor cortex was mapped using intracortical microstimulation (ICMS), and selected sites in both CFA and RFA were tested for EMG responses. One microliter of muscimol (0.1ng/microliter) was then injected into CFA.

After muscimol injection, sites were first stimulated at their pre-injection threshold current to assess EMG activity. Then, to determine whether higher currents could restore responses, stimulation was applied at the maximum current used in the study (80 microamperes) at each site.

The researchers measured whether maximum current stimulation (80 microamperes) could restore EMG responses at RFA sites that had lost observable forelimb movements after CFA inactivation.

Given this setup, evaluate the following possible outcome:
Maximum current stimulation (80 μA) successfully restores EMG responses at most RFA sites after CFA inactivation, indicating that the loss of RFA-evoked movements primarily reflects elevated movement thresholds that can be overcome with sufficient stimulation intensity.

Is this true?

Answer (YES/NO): NO